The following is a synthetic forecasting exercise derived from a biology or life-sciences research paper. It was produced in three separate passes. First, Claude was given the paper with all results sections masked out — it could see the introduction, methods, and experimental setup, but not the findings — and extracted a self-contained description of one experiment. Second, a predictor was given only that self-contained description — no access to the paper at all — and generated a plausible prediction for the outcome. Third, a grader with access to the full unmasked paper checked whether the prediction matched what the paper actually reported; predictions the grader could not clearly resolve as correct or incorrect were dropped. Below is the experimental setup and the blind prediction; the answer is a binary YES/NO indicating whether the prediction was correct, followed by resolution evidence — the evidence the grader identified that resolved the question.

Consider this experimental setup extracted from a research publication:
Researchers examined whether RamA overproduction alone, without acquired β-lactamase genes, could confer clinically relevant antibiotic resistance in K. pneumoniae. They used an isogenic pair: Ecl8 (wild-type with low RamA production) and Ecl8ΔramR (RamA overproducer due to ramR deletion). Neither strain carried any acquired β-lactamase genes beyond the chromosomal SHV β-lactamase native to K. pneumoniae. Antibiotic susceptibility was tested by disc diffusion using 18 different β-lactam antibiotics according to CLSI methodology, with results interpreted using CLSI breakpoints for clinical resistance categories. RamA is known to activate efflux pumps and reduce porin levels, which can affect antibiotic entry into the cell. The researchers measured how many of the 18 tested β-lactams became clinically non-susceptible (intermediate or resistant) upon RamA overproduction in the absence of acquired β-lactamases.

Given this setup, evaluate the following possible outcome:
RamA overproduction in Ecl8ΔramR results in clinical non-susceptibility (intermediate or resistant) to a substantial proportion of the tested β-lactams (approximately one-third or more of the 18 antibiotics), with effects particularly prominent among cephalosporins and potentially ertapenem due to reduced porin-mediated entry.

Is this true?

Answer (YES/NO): NO